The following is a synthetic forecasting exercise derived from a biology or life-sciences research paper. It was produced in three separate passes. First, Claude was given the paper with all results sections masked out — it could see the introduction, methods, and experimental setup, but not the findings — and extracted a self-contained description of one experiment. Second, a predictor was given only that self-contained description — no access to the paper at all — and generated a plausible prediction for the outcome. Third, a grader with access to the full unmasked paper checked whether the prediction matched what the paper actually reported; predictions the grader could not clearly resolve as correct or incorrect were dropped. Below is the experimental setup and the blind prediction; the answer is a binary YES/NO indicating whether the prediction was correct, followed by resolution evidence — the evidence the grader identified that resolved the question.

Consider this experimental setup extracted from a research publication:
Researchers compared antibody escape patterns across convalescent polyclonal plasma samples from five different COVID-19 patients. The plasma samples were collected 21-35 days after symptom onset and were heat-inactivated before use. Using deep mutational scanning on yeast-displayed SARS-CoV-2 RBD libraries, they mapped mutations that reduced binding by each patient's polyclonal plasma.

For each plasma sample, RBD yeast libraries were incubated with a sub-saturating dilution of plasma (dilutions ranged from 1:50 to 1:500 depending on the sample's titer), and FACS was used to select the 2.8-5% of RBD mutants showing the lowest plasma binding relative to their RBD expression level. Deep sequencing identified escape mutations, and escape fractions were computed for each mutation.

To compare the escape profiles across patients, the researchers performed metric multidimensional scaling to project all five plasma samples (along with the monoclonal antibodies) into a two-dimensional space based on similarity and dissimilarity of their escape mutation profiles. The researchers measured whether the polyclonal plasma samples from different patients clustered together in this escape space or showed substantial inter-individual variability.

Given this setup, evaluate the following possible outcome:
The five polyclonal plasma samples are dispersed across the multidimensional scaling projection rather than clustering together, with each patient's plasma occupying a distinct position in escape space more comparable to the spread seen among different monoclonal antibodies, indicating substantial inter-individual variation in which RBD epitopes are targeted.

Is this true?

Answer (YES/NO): NO